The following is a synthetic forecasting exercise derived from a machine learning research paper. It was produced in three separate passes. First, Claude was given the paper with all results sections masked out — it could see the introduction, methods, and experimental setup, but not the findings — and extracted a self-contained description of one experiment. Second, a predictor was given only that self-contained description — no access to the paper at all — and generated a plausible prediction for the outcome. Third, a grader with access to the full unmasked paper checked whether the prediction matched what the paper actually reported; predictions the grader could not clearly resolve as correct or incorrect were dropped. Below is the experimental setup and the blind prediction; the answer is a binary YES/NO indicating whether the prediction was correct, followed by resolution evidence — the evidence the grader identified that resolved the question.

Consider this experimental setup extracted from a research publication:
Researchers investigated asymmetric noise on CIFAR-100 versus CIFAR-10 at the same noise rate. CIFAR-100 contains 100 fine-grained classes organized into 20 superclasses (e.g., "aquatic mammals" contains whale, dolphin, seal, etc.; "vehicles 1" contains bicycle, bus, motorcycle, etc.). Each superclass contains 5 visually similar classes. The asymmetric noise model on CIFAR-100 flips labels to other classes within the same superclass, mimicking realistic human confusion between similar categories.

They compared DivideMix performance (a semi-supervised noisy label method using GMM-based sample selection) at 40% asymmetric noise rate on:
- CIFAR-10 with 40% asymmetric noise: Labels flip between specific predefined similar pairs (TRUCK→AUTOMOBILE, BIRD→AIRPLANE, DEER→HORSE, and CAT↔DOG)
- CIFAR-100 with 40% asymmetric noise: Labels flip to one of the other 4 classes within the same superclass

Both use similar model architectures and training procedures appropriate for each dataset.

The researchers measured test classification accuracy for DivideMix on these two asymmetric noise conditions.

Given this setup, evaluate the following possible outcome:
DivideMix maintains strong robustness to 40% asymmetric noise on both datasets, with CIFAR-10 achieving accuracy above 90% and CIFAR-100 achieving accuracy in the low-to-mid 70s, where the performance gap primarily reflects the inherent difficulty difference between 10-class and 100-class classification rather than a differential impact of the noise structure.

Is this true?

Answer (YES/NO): NO